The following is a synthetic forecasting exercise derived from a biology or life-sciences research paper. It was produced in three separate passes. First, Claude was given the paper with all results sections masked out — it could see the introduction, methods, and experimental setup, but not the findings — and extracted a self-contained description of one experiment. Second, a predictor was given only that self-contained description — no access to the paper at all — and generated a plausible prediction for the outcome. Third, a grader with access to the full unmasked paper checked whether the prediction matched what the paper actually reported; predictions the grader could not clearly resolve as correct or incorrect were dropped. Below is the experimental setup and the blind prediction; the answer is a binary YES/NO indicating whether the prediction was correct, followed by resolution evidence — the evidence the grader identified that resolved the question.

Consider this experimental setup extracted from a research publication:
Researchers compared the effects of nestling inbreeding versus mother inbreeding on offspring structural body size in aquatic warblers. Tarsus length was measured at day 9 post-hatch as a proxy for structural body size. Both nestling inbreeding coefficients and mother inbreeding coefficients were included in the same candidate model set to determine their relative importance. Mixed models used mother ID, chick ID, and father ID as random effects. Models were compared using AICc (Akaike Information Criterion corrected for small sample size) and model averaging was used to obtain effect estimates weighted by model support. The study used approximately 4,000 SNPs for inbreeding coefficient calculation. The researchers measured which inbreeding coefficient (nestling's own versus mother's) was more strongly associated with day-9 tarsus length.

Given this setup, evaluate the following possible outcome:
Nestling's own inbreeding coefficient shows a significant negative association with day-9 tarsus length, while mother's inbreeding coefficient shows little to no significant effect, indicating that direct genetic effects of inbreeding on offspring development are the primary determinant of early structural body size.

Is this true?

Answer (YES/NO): NO